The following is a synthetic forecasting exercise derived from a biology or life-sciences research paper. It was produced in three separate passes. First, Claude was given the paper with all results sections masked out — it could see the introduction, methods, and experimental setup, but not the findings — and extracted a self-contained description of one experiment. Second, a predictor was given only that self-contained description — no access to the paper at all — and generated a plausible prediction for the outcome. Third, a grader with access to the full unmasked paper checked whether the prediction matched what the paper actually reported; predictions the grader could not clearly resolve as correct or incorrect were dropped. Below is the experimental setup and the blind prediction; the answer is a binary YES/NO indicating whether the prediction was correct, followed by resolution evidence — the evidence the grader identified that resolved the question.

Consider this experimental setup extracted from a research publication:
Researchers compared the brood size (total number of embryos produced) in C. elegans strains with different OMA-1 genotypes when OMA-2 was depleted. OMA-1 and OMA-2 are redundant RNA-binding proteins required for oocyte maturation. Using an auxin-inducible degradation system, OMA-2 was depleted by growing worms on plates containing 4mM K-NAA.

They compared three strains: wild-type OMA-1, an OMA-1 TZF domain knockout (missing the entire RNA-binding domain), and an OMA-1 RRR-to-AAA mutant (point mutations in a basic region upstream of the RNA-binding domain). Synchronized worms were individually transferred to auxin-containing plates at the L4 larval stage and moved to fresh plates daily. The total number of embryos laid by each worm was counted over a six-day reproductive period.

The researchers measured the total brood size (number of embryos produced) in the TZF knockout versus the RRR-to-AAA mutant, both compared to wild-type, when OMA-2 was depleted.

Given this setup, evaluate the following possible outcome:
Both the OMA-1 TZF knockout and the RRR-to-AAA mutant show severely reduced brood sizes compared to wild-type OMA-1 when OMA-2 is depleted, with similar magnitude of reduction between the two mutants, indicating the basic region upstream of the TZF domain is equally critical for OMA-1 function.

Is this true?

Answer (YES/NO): NO